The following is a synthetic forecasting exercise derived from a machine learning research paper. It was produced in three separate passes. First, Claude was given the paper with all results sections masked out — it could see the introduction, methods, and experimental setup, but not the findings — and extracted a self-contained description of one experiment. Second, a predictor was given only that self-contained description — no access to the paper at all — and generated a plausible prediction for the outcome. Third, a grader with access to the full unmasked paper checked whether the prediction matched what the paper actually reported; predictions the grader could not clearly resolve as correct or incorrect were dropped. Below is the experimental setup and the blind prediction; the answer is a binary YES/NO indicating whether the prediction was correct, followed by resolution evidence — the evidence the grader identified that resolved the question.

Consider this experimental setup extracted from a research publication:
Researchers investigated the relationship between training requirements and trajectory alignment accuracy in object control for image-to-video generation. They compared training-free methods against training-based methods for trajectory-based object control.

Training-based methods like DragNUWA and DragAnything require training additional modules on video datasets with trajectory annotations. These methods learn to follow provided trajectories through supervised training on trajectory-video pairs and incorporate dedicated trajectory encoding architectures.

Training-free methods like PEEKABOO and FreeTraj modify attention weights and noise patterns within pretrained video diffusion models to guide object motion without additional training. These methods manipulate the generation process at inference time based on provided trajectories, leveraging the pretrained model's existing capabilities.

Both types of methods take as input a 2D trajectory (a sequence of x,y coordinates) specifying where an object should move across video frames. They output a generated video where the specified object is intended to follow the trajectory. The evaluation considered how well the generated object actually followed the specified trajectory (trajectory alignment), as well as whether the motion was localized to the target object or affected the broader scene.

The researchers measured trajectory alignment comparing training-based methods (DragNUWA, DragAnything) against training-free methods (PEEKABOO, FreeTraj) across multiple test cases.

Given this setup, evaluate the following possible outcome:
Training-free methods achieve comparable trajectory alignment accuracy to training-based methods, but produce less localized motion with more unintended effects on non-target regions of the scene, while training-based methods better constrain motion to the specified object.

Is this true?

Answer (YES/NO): NO